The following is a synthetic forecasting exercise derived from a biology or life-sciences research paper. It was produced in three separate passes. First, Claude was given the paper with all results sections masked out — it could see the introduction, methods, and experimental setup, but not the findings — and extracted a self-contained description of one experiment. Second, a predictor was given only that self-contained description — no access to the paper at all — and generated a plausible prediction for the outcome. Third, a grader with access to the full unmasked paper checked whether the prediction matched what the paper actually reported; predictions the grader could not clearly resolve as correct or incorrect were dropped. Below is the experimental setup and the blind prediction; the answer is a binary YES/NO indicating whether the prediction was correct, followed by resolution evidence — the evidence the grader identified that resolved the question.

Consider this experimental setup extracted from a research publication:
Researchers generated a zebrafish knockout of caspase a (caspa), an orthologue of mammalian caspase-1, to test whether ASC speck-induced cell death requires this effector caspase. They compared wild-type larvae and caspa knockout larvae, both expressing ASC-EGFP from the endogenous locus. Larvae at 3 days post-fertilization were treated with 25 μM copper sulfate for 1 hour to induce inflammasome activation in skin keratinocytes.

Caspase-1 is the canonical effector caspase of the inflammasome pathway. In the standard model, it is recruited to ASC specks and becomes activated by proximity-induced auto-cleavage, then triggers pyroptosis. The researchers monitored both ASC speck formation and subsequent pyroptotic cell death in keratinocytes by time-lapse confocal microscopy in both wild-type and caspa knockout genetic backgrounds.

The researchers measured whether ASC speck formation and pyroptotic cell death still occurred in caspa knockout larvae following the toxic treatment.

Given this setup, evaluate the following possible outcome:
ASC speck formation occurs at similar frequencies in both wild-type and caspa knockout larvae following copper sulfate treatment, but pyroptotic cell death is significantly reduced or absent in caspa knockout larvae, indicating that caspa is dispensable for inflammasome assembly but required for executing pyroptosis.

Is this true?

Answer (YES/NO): YES